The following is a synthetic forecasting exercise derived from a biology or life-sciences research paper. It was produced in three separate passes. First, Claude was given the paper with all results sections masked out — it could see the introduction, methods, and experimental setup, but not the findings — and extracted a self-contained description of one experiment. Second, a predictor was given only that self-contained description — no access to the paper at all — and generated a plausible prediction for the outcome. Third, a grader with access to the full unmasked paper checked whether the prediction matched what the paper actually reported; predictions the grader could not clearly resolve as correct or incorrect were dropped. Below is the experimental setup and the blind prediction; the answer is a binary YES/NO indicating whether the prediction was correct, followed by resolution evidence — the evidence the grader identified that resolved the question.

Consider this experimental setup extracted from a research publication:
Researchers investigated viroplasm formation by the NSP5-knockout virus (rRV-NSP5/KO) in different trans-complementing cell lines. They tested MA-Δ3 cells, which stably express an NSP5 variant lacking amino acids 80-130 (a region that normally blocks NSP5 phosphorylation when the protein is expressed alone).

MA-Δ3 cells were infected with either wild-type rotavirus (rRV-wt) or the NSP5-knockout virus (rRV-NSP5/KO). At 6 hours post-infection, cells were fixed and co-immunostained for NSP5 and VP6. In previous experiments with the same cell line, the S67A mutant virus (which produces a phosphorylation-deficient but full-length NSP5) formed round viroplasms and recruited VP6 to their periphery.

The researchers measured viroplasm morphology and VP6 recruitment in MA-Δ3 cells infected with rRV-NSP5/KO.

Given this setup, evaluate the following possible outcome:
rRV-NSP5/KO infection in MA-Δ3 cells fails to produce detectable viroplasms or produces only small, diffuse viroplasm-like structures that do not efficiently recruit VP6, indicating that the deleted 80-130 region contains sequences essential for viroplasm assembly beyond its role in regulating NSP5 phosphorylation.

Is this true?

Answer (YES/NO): NO